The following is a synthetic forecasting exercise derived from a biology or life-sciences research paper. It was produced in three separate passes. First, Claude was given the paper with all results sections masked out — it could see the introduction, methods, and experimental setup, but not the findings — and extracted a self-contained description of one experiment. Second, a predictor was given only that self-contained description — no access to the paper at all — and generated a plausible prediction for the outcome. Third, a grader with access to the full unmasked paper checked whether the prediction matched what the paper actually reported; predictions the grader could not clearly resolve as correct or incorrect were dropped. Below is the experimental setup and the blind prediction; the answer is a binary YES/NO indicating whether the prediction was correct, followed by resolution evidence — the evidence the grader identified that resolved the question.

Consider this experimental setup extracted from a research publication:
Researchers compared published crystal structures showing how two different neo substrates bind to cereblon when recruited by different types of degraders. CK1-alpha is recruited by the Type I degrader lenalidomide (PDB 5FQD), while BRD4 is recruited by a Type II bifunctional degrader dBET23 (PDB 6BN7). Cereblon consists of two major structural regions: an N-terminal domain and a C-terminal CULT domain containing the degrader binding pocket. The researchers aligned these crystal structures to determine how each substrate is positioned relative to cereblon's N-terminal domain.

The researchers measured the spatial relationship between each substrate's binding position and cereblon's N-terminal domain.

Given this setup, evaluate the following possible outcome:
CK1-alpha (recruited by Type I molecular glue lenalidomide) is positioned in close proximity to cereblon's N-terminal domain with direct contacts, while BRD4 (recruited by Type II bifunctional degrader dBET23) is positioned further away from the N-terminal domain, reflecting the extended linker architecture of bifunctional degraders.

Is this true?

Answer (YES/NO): NO